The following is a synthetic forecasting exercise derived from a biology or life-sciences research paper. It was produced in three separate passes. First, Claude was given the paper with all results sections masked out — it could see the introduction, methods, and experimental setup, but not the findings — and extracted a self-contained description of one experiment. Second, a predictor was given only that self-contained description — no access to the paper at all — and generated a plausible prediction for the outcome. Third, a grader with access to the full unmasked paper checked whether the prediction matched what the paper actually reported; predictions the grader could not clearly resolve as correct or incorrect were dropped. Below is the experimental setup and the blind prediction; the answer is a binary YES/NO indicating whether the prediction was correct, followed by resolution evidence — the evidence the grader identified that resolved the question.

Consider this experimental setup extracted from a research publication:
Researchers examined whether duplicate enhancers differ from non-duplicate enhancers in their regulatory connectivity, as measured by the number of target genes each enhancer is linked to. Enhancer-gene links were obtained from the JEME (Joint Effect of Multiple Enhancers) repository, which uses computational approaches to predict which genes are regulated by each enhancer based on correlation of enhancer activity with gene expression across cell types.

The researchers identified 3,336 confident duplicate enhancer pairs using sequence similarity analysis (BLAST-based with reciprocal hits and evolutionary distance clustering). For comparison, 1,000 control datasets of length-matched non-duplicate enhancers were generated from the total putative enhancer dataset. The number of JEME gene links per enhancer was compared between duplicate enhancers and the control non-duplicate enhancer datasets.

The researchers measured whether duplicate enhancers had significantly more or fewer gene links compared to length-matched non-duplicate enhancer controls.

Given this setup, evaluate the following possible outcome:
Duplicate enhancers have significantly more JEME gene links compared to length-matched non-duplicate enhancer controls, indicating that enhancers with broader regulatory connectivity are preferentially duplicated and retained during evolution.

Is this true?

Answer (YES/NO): YES